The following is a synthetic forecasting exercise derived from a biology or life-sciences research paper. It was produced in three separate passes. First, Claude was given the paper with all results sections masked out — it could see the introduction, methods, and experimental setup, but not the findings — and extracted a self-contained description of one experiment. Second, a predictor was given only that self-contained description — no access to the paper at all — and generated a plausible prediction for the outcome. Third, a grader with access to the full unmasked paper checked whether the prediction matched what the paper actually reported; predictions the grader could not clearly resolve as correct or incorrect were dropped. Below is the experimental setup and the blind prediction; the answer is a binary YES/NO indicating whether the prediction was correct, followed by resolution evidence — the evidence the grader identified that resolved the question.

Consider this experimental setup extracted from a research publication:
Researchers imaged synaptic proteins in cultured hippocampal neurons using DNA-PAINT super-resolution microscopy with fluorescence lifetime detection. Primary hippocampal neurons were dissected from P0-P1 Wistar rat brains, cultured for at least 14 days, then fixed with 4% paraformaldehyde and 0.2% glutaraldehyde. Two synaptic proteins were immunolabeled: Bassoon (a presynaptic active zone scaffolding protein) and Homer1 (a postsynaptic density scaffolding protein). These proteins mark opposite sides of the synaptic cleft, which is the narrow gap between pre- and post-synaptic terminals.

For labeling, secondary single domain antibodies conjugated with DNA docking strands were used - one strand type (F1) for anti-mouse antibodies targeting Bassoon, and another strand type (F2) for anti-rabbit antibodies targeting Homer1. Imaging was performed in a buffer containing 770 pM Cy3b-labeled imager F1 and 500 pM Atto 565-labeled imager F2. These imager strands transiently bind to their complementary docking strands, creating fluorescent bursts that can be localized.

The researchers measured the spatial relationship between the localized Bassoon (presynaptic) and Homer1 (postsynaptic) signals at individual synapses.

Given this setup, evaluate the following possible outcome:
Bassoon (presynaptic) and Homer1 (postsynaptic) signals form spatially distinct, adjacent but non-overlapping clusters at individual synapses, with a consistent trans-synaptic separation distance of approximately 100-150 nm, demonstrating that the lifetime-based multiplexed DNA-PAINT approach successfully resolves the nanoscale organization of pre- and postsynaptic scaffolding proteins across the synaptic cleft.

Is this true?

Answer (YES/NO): YES